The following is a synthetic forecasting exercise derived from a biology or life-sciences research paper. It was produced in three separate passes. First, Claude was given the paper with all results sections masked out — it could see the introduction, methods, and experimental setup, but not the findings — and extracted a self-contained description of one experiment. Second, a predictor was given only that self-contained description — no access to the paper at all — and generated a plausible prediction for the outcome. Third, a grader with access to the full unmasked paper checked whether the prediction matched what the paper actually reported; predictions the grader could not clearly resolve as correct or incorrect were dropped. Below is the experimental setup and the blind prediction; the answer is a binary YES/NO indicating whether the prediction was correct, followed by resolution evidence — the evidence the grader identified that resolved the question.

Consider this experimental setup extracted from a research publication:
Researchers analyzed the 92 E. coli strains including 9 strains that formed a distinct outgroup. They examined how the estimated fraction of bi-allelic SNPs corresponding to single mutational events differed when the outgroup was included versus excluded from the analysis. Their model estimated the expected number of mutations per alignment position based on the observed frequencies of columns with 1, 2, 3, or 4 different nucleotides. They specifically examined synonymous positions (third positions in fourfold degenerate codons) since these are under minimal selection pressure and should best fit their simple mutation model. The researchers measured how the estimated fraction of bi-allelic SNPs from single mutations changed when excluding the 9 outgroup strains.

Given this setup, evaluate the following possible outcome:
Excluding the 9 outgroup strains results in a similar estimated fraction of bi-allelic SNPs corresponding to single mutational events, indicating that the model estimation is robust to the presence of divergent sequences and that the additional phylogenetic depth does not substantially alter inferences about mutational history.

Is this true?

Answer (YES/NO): NO